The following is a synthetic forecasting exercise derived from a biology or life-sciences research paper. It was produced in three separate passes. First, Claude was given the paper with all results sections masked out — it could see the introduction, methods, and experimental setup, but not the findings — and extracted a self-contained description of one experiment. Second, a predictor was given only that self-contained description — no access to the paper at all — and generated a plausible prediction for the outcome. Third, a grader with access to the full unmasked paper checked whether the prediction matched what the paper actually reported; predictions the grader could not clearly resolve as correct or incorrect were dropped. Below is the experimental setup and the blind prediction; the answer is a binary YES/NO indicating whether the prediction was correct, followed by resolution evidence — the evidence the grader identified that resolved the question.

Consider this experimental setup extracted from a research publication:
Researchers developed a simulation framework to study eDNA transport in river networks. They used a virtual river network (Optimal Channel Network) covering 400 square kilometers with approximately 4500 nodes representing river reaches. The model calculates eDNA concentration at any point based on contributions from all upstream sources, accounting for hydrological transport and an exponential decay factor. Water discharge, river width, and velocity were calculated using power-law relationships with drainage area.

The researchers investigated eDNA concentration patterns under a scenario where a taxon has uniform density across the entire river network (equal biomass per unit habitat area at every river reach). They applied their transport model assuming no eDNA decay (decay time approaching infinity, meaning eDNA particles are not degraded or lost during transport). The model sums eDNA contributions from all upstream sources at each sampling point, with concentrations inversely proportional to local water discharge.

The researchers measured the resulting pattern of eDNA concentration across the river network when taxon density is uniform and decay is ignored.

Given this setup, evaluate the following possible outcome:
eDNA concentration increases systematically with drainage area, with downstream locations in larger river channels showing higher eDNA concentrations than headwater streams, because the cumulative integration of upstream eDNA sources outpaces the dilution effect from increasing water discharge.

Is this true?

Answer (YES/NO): NO